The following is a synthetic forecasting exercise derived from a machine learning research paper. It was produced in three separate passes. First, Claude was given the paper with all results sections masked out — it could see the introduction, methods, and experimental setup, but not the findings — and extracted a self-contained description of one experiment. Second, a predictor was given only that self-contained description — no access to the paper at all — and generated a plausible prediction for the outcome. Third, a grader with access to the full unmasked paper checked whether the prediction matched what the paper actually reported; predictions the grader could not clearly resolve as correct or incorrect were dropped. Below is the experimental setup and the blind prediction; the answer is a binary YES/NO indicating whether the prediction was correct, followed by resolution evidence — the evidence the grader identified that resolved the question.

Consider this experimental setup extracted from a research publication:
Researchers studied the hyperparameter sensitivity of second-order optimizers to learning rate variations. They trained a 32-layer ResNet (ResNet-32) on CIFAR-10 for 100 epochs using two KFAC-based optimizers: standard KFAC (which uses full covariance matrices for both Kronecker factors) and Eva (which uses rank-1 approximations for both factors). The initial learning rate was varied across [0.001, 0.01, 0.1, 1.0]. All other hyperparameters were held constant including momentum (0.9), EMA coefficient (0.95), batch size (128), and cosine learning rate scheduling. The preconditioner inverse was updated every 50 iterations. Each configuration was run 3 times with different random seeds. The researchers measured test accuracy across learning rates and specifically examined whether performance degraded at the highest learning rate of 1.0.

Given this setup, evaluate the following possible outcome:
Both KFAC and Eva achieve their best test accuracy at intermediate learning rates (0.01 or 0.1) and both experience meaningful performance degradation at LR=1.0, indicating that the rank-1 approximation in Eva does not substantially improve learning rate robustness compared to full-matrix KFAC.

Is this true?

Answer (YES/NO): YES